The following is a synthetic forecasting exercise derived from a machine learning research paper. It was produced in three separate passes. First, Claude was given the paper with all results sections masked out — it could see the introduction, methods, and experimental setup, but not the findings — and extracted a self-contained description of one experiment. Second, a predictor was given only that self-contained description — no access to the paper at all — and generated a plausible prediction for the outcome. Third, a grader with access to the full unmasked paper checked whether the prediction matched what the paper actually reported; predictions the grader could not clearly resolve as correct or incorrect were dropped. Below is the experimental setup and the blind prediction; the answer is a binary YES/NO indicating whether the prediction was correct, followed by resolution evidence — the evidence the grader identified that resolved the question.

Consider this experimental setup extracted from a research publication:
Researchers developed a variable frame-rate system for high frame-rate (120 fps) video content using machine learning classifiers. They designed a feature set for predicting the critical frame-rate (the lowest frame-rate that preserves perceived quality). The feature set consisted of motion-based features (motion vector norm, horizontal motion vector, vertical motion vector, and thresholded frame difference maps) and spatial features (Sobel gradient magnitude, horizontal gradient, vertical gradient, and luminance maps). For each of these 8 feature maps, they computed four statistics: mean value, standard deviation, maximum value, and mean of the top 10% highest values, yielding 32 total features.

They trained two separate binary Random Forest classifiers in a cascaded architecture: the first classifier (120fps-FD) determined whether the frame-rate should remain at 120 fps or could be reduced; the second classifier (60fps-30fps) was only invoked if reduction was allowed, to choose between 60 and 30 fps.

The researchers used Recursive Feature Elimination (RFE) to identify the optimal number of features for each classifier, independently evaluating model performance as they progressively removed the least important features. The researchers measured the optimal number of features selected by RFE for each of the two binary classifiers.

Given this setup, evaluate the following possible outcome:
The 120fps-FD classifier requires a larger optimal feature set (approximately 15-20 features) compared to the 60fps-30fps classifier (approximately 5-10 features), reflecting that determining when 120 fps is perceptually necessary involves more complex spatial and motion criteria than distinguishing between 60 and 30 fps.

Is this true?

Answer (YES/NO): NO